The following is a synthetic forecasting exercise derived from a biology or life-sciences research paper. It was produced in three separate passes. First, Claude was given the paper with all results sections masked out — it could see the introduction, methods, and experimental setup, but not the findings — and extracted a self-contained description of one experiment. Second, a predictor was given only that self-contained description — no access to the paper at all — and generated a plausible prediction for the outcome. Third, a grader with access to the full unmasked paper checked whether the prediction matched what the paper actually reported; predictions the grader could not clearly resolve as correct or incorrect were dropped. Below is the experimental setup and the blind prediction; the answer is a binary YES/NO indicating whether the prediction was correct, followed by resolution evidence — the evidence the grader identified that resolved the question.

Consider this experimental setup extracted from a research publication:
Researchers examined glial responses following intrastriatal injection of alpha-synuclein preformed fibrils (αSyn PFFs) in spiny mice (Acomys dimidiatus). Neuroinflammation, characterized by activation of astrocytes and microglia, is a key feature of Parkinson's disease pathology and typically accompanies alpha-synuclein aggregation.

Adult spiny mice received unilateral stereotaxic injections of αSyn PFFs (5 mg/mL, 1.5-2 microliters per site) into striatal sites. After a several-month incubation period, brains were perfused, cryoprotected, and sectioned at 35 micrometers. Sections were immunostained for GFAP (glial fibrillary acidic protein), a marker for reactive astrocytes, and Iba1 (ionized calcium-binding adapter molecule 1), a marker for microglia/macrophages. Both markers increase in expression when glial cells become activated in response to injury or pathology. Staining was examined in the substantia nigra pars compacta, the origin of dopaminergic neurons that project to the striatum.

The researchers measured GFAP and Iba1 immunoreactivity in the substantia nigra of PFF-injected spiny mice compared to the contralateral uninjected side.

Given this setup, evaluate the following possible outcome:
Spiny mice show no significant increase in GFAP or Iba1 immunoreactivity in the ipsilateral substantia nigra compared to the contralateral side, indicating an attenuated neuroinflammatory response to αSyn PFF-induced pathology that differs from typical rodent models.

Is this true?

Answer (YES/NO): NO